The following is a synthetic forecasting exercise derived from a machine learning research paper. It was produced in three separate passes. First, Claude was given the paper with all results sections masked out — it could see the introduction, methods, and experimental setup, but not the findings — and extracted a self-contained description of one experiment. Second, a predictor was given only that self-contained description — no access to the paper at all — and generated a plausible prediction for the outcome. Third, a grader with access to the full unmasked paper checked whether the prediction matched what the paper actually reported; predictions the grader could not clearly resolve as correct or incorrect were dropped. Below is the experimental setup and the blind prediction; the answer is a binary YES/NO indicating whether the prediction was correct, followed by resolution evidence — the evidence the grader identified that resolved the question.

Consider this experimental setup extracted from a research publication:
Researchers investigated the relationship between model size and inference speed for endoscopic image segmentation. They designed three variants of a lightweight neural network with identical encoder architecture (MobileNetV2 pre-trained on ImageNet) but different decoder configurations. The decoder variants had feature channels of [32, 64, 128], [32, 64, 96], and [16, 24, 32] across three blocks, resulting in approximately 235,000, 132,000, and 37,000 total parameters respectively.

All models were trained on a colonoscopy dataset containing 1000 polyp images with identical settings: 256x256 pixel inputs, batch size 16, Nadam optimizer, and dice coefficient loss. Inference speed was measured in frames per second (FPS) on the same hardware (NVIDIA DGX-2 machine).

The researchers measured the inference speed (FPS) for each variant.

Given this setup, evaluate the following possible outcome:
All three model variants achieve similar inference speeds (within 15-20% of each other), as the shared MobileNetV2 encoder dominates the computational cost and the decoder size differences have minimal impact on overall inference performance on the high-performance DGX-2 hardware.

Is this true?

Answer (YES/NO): NO